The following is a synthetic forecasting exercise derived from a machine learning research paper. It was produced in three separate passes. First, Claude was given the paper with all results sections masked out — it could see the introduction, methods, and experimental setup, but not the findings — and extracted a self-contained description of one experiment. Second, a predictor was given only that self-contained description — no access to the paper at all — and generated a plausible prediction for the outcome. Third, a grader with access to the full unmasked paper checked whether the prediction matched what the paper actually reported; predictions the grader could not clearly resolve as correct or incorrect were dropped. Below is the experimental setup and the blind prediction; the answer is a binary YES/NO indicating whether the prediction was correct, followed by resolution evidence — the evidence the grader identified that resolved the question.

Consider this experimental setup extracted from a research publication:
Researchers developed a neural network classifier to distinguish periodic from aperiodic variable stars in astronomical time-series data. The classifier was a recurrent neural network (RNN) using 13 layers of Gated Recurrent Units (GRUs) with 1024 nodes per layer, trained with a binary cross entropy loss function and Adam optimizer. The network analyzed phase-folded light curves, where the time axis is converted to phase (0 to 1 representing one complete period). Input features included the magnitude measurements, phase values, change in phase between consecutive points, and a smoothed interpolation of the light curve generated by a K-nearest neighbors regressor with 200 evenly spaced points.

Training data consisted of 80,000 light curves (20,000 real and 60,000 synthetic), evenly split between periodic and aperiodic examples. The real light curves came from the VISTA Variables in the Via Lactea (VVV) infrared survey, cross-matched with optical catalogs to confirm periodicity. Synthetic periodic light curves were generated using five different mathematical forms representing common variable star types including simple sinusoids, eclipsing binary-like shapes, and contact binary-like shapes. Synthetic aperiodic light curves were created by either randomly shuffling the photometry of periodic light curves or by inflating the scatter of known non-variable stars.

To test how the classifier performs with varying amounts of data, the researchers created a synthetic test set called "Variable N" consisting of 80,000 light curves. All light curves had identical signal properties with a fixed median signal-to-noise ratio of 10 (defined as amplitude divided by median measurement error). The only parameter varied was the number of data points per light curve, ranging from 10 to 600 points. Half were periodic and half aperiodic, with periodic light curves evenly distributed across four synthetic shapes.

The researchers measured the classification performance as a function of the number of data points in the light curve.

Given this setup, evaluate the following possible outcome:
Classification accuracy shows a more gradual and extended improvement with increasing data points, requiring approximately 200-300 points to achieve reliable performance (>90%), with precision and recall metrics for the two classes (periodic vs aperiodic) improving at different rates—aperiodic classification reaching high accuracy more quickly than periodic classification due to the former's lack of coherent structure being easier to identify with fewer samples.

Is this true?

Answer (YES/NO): NO